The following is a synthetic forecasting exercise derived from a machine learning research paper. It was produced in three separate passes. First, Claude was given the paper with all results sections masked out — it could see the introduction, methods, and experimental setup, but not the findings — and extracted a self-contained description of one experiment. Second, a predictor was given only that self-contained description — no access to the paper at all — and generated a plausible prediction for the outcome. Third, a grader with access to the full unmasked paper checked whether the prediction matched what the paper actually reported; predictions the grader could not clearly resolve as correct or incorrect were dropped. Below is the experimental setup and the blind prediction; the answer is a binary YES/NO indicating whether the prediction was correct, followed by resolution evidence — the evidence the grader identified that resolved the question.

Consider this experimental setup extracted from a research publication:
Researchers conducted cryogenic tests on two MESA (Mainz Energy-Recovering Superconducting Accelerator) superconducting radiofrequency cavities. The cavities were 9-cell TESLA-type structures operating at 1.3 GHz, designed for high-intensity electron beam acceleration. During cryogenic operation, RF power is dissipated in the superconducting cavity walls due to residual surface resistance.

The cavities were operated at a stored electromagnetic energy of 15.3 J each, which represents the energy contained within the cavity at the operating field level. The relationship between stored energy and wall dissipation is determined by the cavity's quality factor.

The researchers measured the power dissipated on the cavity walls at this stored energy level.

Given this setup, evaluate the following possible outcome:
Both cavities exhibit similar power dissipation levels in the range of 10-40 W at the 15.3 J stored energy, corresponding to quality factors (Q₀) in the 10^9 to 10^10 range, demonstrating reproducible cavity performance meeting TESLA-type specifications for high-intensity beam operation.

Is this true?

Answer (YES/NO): NO